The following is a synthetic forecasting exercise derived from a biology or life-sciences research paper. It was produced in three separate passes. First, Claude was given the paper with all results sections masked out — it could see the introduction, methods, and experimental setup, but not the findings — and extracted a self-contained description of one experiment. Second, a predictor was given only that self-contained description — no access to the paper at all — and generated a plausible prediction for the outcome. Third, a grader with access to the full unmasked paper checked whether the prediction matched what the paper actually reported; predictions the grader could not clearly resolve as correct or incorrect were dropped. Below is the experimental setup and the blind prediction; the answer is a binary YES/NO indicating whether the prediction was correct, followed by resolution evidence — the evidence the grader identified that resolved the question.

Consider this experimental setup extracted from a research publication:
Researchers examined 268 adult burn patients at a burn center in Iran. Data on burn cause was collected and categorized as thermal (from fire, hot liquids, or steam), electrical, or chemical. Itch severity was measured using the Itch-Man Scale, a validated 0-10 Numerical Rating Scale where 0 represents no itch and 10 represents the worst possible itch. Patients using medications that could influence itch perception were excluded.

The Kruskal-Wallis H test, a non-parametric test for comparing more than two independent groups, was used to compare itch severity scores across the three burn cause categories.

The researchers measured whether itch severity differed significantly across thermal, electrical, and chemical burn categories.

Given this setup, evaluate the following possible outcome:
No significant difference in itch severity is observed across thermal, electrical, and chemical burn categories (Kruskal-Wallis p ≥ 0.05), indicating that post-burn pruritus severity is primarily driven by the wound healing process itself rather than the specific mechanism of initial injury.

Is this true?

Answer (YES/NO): YES